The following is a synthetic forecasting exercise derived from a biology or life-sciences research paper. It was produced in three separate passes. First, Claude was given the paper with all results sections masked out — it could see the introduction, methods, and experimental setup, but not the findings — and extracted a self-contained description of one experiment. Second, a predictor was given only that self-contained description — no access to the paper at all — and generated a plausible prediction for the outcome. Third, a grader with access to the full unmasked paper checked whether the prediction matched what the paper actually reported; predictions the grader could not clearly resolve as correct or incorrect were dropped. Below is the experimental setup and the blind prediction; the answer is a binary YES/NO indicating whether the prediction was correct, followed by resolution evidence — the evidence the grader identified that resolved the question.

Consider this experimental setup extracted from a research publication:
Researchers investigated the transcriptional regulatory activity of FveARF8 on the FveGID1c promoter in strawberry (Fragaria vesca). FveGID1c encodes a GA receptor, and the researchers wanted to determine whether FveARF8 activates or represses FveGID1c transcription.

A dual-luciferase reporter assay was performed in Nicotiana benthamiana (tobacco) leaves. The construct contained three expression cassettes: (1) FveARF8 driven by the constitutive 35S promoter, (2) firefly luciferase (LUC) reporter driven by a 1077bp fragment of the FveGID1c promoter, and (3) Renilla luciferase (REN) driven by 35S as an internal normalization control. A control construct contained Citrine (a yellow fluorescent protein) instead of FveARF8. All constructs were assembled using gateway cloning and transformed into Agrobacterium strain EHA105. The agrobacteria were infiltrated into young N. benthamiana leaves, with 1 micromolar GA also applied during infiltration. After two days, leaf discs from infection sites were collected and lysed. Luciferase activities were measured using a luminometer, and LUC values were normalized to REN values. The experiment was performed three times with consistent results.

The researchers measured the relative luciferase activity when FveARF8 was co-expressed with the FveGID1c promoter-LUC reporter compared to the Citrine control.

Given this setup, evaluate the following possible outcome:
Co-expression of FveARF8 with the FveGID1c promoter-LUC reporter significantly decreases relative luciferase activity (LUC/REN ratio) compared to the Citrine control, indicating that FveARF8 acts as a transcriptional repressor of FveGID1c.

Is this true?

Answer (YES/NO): YES